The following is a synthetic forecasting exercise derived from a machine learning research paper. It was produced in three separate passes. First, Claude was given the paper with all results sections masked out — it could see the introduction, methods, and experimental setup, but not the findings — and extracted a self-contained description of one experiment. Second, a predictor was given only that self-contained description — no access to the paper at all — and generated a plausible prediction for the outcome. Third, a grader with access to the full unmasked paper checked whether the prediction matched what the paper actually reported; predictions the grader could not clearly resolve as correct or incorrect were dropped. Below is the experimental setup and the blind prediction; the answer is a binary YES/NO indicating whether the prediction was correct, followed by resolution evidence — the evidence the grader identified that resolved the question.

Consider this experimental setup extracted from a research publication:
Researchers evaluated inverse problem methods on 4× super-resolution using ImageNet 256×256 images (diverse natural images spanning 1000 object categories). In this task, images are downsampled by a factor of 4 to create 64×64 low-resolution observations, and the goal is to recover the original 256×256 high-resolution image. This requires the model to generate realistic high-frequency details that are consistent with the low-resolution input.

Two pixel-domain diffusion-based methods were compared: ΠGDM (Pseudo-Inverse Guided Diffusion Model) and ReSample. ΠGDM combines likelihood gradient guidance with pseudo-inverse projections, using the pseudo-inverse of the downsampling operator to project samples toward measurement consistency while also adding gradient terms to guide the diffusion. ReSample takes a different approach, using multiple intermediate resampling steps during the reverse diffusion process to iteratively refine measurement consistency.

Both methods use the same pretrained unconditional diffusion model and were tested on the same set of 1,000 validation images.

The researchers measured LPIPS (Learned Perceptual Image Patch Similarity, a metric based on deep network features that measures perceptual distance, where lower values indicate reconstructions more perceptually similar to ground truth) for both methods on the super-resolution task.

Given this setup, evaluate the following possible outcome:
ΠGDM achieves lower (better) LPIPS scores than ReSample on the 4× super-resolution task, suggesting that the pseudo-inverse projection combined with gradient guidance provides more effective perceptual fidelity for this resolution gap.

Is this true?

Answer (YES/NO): NO